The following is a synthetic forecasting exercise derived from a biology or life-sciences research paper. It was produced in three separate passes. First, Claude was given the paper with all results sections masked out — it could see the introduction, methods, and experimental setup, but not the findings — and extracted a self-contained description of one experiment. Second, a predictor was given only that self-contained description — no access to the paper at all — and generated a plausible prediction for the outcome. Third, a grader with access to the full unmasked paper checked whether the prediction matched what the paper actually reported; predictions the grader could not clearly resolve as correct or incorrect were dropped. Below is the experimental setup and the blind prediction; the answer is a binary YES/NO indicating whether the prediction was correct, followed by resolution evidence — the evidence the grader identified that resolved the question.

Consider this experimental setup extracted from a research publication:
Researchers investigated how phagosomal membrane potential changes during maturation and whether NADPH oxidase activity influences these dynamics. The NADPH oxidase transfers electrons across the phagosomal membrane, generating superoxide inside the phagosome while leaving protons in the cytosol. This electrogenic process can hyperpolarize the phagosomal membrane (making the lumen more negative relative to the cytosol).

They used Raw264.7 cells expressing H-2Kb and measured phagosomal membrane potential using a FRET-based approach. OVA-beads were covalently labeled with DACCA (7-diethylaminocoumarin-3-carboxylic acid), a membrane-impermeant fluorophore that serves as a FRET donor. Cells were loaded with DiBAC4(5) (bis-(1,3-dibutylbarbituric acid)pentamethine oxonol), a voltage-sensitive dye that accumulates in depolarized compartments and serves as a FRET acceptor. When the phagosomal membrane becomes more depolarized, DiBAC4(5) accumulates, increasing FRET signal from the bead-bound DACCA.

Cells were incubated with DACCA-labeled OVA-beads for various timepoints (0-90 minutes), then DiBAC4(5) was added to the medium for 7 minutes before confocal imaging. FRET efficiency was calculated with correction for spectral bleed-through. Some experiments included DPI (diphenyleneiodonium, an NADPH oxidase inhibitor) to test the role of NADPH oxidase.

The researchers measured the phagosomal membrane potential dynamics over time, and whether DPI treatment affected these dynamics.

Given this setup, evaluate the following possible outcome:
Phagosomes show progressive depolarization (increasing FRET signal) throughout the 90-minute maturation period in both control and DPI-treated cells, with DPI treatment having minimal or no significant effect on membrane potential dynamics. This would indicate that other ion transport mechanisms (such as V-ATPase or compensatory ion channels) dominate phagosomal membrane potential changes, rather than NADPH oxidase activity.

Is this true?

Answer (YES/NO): NO